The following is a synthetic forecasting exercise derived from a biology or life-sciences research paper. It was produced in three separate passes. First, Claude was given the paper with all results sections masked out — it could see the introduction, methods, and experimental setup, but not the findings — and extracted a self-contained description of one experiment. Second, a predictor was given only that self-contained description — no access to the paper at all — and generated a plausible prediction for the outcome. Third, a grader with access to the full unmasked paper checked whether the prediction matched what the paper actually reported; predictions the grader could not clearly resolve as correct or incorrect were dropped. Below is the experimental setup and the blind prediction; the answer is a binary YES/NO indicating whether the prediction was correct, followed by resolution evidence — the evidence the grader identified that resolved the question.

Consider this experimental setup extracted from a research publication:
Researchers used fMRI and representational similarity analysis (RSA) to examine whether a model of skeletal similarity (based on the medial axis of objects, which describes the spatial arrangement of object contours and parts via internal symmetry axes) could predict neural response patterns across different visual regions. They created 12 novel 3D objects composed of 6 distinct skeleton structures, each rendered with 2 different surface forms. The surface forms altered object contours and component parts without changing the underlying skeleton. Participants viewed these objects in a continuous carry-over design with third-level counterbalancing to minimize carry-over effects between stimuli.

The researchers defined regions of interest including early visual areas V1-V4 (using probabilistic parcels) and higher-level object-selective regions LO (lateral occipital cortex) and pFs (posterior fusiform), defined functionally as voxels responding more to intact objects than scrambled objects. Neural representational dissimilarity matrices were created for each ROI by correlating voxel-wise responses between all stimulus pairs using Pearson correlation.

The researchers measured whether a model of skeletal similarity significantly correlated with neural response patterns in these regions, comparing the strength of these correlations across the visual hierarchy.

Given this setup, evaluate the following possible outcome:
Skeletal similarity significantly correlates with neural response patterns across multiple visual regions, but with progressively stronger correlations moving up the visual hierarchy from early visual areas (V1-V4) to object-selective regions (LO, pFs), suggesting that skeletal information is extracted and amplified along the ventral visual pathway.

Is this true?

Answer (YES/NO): NO